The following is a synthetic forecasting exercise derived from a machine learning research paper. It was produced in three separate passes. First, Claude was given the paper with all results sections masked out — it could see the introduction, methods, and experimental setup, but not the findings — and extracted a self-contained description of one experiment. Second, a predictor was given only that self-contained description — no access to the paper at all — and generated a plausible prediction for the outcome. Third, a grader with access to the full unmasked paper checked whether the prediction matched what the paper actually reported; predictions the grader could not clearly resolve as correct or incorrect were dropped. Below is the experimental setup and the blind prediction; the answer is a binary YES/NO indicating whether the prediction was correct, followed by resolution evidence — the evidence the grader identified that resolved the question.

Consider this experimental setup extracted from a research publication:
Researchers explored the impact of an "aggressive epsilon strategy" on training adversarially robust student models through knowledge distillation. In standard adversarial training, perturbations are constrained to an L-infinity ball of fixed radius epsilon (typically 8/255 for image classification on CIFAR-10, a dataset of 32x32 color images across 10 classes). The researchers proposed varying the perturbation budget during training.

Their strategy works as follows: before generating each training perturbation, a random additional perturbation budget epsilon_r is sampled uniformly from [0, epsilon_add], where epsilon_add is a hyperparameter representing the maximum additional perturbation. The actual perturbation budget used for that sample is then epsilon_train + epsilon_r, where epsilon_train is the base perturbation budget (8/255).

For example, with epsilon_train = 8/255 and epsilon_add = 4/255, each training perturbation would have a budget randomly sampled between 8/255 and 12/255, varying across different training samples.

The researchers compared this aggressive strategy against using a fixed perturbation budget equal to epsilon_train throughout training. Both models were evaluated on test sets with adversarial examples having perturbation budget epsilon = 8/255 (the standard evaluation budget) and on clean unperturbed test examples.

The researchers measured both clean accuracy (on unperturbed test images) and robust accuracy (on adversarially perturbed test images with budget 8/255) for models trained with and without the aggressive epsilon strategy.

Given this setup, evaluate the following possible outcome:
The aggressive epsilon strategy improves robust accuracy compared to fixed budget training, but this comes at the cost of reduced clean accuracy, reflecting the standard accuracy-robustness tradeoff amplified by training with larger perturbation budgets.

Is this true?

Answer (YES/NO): YES